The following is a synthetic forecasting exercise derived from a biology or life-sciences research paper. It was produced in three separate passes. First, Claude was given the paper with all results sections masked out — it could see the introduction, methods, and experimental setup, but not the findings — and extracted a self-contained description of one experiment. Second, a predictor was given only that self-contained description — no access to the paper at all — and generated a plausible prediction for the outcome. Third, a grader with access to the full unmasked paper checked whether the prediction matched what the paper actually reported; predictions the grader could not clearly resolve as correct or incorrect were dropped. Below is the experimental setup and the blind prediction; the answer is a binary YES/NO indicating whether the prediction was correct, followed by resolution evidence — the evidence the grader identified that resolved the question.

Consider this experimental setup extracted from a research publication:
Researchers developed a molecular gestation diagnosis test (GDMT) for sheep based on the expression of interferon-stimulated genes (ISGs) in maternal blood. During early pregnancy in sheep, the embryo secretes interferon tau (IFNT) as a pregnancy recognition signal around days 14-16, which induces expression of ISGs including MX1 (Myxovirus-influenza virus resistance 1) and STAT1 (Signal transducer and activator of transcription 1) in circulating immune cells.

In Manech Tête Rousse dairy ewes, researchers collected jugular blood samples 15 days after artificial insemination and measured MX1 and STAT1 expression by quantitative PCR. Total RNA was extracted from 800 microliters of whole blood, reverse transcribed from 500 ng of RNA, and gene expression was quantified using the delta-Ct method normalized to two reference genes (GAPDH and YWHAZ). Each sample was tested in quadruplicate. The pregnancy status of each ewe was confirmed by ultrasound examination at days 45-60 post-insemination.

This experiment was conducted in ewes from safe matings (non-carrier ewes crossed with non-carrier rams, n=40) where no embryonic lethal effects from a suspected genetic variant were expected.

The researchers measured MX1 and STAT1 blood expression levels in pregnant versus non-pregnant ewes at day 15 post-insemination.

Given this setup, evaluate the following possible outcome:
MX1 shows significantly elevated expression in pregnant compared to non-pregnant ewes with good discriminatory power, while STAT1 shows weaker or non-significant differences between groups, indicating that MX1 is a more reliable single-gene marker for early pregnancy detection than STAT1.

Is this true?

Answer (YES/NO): YES